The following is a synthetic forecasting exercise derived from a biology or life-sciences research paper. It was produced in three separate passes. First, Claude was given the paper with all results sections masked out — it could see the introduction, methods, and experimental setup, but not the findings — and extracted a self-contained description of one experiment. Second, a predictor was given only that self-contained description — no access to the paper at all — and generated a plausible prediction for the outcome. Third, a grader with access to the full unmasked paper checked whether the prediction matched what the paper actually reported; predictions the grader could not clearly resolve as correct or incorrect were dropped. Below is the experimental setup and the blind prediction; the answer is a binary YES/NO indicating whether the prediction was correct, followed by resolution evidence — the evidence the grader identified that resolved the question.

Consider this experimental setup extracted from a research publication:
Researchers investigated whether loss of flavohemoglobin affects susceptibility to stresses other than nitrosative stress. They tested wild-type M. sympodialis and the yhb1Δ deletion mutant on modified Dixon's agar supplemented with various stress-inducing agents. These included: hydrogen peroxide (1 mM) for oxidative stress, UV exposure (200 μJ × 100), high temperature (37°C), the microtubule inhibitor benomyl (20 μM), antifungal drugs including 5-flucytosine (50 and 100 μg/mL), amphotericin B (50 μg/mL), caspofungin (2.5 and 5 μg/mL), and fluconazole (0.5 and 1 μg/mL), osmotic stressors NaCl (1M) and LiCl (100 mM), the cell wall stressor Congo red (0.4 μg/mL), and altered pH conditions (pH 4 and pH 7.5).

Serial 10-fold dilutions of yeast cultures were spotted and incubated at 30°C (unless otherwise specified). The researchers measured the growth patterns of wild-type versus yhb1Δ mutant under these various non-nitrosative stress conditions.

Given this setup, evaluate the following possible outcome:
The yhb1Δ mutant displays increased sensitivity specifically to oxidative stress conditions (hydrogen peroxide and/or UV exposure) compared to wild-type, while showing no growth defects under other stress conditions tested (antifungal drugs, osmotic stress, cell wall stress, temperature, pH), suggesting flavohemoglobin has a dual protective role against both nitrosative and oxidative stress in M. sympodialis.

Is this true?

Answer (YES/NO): NO